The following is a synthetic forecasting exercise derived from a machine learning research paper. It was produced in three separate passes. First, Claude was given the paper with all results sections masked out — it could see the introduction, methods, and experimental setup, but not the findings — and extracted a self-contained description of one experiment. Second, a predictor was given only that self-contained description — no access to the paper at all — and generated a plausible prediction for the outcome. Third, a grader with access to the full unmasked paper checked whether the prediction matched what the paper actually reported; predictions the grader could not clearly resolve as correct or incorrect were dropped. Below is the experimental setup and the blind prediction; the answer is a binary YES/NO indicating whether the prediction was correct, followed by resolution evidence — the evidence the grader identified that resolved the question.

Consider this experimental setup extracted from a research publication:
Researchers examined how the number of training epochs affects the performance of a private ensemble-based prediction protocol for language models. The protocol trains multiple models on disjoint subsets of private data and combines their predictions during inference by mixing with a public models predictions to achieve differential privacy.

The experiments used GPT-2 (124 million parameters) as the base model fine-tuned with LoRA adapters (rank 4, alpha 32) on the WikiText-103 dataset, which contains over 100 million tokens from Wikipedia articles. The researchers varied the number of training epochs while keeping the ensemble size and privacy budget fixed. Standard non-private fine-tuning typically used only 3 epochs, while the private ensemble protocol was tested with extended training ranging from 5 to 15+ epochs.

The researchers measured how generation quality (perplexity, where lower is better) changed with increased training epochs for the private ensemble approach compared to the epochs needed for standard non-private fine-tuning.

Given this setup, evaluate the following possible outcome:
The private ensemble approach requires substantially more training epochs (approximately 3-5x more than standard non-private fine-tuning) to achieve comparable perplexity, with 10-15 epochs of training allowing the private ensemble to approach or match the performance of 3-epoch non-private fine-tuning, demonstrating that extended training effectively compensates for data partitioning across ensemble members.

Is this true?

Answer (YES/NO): NO